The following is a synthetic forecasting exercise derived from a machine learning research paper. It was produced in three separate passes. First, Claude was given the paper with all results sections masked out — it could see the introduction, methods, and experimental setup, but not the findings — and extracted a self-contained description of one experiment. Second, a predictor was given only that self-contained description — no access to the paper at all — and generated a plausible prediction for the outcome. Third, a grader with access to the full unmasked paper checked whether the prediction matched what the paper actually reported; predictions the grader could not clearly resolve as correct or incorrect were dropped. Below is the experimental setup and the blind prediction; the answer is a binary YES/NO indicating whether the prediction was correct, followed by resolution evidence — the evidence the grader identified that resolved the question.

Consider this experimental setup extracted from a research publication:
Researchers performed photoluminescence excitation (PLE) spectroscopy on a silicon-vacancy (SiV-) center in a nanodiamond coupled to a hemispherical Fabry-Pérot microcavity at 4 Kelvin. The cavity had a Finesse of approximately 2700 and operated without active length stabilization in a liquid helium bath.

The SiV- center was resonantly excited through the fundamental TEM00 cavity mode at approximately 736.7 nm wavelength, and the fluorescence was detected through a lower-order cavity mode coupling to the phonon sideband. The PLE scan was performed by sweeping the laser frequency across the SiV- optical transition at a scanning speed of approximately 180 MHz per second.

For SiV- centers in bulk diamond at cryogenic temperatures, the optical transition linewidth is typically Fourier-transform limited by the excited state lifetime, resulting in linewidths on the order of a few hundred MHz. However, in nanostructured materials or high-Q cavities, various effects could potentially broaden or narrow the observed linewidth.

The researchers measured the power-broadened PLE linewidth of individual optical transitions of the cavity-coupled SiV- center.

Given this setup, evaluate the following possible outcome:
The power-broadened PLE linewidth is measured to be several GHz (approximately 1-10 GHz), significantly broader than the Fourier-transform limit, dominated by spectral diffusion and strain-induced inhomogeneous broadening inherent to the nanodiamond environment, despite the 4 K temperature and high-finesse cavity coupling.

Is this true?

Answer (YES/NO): NO